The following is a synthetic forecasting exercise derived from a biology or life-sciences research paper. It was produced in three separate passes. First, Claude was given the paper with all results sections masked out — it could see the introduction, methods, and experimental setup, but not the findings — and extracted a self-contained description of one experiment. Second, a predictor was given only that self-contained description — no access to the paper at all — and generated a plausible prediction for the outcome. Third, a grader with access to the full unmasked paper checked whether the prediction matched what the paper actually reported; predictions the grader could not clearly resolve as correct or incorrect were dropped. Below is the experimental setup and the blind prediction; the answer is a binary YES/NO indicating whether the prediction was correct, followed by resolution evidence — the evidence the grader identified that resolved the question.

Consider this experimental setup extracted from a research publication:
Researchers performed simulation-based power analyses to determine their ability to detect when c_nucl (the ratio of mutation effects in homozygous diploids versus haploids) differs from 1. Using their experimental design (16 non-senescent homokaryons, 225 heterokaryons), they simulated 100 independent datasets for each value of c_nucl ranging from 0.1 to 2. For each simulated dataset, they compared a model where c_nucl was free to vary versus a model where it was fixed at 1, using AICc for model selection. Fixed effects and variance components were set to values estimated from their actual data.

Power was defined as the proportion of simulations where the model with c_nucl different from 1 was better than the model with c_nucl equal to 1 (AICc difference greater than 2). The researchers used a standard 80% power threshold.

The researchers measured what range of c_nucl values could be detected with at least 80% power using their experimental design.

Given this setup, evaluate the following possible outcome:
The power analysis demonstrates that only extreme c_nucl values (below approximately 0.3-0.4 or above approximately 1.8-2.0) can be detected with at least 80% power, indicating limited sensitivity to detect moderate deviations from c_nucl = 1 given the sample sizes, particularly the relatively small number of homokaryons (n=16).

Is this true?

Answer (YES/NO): NO